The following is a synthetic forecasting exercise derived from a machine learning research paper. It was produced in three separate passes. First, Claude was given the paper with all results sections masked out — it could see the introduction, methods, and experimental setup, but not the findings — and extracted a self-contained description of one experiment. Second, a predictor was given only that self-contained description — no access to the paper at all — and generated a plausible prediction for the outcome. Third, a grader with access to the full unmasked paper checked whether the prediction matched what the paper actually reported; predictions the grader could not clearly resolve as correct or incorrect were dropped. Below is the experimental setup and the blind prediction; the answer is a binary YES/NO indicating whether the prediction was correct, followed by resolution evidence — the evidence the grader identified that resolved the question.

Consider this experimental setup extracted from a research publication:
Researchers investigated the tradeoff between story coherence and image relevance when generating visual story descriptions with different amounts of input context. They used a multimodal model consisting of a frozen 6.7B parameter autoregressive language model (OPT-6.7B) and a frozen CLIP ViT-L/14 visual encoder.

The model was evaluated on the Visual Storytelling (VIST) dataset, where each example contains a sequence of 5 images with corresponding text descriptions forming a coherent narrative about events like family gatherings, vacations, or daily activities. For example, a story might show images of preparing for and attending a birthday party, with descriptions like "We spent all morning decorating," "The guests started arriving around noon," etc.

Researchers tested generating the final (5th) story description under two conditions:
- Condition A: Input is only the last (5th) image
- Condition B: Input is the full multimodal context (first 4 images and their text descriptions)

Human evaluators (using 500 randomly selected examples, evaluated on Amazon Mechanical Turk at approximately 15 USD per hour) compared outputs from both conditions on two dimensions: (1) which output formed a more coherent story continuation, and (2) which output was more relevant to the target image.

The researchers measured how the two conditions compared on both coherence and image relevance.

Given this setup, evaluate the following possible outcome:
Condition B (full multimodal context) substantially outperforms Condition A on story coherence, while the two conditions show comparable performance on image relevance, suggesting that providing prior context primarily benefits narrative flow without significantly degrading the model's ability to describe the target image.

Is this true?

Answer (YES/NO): NO